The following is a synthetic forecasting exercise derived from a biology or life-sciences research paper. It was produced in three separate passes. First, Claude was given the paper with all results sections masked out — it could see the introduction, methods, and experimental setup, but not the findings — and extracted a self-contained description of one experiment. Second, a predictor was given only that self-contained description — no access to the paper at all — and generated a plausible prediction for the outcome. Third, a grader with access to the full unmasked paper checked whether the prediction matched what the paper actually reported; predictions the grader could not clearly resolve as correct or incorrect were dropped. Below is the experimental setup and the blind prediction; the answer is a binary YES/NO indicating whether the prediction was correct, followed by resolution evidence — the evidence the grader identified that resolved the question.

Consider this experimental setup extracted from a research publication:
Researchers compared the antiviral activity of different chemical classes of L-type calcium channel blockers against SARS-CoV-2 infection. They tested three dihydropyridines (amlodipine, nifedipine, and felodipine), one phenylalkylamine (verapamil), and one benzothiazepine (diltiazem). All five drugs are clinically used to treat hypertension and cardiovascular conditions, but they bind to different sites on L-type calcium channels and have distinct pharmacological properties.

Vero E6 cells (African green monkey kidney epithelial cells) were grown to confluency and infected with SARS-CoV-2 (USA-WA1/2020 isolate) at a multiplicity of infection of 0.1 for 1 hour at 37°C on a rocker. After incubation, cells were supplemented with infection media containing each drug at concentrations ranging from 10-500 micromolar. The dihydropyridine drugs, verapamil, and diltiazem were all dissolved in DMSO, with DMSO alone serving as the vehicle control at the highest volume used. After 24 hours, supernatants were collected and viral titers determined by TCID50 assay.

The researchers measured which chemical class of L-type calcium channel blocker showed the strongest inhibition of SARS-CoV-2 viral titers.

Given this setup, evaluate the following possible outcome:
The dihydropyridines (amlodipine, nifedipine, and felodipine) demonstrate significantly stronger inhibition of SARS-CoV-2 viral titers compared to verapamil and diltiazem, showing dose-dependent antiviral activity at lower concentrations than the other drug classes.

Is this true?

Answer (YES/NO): YES